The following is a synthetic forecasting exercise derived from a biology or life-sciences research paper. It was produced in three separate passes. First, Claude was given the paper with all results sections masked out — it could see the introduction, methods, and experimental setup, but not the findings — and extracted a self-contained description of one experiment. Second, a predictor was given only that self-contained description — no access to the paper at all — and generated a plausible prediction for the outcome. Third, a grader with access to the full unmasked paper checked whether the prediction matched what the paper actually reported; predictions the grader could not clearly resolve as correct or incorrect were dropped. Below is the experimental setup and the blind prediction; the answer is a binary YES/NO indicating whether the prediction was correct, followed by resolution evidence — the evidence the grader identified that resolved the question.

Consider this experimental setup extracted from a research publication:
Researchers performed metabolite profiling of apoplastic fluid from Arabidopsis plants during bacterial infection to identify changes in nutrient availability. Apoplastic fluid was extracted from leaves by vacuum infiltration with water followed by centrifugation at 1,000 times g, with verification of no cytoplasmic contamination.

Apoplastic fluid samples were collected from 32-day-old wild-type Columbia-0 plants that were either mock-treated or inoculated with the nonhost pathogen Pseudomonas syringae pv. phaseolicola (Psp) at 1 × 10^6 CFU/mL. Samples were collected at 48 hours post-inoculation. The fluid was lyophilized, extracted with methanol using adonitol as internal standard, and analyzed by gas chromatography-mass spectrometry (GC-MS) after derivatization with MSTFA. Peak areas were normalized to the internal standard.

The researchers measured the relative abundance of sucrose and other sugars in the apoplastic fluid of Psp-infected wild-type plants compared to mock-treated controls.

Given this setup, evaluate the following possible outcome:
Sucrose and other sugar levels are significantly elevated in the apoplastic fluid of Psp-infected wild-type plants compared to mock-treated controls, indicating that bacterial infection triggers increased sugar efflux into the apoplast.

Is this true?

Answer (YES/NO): NO